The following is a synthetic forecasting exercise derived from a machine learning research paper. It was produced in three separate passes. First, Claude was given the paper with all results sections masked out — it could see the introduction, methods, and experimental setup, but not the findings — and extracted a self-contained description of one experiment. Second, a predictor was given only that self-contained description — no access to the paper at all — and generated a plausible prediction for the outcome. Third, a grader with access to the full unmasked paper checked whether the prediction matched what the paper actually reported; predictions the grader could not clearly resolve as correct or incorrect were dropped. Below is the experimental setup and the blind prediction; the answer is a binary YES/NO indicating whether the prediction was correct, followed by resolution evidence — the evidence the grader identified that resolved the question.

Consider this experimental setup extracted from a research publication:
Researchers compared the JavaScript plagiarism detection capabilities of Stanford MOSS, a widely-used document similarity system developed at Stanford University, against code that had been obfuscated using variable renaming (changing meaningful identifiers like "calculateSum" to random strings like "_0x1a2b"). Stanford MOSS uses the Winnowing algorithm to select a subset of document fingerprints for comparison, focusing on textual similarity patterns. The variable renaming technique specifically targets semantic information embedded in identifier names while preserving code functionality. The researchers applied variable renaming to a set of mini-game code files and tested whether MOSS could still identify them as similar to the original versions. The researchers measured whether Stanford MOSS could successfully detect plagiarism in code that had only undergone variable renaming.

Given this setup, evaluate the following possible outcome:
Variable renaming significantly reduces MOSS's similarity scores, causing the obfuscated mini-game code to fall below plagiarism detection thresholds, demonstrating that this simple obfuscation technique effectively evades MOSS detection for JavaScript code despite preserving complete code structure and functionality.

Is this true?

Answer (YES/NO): YES